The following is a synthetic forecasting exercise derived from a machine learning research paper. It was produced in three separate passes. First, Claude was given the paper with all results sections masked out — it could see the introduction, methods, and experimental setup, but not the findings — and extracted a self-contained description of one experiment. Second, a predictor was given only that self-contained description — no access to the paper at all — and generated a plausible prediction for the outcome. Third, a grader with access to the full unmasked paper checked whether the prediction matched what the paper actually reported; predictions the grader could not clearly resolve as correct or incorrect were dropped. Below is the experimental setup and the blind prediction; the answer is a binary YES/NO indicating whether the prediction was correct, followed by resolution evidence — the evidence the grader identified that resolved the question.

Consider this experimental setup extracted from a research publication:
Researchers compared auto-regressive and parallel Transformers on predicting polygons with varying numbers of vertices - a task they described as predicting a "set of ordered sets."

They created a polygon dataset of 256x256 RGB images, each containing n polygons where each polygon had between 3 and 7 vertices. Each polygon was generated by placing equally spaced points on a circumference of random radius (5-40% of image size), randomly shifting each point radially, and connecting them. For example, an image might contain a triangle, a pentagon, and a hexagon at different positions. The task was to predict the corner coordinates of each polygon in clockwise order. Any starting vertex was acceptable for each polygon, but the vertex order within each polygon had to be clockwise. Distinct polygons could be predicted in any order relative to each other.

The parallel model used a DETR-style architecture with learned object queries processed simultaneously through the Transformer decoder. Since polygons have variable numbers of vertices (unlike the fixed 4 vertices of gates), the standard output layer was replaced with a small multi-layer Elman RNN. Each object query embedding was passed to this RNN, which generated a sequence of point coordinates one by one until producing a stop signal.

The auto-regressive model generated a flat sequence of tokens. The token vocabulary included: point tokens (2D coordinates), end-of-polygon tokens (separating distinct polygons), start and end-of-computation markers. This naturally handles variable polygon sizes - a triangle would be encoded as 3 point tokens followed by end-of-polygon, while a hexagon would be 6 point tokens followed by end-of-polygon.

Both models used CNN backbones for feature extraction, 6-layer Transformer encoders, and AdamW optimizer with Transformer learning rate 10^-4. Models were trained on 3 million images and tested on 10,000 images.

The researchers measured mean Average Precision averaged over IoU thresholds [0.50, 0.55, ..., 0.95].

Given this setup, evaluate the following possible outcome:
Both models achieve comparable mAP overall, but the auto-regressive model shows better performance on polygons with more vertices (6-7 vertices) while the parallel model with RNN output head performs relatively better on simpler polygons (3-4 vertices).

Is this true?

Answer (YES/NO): NO